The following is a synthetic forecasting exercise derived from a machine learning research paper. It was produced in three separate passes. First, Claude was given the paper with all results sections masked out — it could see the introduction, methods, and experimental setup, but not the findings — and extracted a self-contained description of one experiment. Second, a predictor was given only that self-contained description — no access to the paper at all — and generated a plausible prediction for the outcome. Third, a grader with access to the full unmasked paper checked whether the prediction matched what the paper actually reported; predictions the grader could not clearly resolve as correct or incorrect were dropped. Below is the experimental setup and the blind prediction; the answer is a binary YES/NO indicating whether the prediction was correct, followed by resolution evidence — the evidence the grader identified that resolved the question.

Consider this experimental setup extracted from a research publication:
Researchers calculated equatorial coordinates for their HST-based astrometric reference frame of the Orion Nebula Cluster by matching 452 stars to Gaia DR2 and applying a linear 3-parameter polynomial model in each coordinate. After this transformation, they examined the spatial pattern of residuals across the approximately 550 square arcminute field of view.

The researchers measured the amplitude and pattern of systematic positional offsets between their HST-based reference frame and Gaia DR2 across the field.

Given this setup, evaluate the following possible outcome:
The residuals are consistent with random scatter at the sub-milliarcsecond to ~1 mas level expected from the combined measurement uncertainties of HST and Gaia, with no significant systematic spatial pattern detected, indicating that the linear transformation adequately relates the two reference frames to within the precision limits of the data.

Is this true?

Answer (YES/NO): NO